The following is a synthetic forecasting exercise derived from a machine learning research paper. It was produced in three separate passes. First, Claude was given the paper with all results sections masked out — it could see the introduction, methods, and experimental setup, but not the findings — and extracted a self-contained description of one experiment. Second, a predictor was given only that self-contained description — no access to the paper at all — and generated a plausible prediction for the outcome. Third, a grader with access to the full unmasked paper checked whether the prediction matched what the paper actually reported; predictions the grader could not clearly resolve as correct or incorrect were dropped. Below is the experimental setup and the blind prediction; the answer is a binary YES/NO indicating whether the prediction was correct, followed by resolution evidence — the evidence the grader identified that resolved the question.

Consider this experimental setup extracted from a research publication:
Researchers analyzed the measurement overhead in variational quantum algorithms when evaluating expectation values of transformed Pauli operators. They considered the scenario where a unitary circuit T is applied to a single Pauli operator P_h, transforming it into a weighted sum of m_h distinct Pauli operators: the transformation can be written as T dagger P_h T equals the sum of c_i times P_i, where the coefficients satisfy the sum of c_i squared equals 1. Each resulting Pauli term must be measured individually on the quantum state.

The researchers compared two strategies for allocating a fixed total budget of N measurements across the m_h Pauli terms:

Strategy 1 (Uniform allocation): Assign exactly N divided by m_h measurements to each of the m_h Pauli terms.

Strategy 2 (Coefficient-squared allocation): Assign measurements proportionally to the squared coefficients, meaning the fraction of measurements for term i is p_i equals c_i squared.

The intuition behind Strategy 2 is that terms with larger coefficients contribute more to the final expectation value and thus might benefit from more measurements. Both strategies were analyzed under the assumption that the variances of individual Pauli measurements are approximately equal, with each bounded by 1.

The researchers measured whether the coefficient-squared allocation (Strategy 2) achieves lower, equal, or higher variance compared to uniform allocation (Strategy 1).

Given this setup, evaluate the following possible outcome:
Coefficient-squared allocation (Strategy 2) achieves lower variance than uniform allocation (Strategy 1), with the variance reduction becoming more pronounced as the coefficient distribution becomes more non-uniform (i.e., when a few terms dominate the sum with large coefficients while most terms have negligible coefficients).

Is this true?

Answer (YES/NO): NO